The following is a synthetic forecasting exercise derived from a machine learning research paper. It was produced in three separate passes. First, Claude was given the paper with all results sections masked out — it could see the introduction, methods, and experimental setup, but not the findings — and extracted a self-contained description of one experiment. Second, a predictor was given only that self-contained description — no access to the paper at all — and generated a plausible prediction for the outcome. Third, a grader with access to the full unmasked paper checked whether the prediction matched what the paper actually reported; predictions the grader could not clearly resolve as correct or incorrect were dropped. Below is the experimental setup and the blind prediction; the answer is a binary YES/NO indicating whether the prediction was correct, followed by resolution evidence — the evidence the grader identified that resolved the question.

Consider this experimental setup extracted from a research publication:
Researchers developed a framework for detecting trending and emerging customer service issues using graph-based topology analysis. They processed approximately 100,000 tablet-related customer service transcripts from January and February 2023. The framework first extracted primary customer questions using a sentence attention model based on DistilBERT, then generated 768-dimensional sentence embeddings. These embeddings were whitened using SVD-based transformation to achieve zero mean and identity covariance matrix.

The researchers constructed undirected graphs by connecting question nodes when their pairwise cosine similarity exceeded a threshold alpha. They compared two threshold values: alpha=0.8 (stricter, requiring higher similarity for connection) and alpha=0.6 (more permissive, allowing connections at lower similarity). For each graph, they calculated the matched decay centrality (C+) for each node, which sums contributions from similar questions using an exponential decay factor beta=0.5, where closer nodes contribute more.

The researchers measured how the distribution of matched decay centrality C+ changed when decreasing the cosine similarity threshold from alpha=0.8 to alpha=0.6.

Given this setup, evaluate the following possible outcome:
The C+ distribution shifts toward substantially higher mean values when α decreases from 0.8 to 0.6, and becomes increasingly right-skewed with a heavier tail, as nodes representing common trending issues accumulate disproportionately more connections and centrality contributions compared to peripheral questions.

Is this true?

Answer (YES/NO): NO